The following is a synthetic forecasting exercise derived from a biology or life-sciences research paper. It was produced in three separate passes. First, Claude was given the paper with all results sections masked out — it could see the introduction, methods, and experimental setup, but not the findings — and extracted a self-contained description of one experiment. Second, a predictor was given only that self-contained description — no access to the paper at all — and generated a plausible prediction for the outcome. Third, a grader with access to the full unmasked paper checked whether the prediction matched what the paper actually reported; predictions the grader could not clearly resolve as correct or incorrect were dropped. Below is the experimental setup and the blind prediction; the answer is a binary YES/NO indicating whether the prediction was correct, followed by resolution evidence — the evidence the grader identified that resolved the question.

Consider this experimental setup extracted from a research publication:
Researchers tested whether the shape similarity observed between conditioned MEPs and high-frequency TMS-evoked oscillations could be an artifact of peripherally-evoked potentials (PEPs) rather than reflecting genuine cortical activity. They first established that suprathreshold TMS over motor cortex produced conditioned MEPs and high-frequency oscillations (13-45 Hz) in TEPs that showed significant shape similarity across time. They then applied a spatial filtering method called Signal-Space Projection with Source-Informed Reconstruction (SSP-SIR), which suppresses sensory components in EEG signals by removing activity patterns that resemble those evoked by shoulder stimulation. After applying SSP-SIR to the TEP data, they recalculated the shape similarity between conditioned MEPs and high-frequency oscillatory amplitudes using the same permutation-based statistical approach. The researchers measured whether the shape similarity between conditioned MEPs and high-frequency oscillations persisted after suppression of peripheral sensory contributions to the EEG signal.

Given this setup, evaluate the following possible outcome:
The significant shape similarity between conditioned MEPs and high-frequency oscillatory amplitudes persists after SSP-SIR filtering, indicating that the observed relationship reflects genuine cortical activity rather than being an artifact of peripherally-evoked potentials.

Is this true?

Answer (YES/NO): YES